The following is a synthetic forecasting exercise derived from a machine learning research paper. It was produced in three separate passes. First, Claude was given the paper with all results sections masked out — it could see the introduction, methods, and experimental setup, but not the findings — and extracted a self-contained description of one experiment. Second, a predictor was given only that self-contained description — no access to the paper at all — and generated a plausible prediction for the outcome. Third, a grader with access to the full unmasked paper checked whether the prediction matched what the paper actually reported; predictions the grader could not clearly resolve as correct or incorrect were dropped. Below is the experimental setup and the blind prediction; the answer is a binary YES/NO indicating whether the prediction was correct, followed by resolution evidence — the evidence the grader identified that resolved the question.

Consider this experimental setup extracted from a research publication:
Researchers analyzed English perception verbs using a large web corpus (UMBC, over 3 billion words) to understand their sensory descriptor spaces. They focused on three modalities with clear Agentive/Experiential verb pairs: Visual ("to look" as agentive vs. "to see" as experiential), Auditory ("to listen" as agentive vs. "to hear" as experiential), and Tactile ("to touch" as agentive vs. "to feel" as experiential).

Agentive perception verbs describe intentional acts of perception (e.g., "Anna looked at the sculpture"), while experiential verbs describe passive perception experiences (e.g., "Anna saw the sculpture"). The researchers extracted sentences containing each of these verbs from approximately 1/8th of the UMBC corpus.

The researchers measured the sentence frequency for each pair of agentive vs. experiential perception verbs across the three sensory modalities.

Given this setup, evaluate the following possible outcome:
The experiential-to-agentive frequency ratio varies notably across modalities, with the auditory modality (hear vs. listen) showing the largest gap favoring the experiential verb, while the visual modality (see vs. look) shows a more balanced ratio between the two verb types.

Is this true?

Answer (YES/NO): NO